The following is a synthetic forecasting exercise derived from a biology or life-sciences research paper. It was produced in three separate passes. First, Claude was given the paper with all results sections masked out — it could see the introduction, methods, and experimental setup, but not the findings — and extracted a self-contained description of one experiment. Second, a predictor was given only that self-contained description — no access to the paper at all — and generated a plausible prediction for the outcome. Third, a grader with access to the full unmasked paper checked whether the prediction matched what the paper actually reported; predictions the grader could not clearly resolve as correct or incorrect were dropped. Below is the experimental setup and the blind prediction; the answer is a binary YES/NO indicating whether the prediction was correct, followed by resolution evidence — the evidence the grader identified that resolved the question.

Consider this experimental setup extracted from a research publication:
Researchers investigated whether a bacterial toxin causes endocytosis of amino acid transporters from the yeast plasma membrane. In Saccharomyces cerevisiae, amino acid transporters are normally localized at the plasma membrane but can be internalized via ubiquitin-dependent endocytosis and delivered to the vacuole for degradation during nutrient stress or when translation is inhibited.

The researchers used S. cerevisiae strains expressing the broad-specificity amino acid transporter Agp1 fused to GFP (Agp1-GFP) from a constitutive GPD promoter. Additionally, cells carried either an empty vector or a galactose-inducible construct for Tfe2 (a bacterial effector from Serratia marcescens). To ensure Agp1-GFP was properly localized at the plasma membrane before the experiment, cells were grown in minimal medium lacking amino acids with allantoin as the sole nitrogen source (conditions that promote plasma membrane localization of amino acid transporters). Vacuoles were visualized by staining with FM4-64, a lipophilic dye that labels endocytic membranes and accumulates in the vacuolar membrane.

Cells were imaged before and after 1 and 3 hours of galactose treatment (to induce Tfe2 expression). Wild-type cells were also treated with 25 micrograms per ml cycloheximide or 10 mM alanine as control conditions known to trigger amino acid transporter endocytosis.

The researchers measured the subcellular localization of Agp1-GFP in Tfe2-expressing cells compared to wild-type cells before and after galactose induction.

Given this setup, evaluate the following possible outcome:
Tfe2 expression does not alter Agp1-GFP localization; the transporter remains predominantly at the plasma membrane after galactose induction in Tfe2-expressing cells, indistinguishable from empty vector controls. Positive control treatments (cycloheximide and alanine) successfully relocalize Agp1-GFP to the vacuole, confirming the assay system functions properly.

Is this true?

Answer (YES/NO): NO